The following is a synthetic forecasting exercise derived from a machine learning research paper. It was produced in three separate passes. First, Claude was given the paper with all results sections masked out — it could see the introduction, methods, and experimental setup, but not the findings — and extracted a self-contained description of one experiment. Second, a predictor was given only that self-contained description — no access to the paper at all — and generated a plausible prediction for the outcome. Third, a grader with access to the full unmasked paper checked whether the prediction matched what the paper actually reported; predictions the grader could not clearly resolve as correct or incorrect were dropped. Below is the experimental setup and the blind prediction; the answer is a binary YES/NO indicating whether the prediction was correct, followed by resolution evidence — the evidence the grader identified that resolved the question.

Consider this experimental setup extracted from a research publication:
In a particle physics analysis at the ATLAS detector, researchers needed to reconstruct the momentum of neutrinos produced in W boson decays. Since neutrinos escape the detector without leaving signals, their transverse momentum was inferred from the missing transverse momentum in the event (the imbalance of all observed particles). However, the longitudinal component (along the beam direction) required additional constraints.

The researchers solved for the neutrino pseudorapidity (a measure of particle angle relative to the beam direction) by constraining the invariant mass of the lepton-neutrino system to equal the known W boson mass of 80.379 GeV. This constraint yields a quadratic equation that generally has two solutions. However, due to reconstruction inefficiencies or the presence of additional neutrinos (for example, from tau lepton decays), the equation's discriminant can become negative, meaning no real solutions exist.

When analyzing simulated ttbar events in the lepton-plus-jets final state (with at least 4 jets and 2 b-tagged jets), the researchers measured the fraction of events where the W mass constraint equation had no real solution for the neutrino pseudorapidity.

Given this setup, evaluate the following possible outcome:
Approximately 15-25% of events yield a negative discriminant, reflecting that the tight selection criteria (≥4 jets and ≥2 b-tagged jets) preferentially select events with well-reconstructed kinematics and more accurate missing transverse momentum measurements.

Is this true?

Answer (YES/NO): NO